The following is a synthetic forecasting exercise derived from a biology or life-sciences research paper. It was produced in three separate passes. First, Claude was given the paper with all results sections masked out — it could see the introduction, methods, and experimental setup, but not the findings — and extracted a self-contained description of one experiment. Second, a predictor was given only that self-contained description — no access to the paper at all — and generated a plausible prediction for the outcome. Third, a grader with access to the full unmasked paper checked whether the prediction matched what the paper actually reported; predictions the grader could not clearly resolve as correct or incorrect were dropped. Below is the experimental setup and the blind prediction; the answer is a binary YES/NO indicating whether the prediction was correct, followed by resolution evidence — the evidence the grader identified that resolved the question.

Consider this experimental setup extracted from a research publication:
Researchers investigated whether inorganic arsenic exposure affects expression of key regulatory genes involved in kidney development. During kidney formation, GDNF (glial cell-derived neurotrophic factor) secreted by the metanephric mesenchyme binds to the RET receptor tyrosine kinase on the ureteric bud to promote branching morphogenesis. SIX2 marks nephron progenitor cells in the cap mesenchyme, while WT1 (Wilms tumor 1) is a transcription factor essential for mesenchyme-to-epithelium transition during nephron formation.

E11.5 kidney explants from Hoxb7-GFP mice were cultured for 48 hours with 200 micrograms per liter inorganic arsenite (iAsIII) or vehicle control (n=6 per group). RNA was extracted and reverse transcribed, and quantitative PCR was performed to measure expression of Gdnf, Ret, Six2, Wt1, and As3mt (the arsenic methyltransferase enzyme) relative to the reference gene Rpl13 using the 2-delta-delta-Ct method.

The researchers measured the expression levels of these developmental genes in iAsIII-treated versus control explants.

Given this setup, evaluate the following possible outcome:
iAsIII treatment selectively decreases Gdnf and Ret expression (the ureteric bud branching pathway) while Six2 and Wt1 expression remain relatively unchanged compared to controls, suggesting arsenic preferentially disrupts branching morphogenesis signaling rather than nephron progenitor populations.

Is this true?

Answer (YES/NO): NO